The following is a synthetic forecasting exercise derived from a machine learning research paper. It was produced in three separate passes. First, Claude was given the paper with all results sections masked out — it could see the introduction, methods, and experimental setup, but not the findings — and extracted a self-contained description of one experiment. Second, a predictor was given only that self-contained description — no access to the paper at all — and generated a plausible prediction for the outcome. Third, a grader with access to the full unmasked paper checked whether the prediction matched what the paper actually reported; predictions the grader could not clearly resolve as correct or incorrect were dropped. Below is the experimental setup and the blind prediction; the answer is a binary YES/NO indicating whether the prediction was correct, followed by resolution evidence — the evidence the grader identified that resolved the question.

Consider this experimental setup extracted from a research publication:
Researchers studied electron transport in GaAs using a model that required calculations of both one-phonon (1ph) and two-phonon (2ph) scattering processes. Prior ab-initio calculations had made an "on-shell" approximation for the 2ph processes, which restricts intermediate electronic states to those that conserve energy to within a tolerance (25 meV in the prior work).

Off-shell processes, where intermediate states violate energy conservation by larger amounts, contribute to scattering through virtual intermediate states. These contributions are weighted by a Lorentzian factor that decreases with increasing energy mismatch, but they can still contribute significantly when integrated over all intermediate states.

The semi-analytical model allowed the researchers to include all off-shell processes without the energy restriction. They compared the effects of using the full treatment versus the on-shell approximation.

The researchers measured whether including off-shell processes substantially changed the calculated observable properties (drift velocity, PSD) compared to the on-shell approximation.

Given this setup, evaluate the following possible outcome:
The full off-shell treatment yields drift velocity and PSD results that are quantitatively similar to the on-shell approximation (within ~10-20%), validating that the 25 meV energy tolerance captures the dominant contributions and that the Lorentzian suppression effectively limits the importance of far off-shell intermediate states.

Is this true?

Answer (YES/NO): YES